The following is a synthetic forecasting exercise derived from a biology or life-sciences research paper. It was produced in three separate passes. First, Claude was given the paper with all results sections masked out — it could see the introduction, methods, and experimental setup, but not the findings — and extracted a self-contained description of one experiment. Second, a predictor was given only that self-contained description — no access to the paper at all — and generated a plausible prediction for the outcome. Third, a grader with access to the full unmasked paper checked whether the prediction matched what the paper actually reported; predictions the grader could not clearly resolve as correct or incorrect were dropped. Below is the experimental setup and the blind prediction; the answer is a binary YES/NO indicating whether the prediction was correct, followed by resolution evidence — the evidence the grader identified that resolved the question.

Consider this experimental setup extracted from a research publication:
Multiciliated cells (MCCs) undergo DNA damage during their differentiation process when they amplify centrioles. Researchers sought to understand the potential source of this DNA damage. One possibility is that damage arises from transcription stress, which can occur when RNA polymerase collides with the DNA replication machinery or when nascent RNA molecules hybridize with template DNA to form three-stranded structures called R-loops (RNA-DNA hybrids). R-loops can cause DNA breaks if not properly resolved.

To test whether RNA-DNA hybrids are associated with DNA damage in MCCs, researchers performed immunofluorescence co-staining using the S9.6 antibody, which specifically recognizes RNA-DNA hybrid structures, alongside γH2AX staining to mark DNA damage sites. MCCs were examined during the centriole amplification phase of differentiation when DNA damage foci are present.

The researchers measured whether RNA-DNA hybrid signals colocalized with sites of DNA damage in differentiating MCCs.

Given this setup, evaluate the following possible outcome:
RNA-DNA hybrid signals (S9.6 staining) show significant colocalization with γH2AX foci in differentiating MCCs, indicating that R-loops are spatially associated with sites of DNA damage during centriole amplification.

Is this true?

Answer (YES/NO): YES